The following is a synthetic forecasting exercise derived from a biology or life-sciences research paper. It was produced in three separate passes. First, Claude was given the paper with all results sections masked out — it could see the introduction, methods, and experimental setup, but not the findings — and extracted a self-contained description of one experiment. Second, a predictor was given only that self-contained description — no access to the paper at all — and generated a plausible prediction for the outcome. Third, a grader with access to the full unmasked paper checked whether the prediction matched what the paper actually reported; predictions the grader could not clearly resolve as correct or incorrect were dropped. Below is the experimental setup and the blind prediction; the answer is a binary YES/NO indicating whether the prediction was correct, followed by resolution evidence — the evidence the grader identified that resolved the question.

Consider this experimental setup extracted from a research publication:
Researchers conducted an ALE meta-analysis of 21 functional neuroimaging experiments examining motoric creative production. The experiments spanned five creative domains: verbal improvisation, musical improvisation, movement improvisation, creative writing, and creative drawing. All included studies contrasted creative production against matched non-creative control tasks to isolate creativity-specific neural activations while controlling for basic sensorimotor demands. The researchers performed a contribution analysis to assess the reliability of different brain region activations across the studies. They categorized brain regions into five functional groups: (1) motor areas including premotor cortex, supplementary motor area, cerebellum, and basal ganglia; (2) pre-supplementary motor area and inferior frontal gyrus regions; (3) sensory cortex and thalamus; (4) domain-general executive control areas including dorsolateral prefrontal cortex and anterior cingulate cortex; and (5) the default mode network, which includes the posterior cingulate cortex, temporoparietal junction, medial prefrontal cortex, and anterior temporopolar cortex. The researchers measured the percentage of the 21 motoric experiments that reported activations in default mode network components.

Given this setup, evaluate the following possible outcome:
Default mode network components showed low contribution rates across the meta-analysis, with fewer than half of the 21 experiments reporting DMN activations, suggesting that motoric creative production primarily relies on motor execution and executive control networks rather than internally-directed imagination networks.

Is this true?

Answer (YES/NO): YES